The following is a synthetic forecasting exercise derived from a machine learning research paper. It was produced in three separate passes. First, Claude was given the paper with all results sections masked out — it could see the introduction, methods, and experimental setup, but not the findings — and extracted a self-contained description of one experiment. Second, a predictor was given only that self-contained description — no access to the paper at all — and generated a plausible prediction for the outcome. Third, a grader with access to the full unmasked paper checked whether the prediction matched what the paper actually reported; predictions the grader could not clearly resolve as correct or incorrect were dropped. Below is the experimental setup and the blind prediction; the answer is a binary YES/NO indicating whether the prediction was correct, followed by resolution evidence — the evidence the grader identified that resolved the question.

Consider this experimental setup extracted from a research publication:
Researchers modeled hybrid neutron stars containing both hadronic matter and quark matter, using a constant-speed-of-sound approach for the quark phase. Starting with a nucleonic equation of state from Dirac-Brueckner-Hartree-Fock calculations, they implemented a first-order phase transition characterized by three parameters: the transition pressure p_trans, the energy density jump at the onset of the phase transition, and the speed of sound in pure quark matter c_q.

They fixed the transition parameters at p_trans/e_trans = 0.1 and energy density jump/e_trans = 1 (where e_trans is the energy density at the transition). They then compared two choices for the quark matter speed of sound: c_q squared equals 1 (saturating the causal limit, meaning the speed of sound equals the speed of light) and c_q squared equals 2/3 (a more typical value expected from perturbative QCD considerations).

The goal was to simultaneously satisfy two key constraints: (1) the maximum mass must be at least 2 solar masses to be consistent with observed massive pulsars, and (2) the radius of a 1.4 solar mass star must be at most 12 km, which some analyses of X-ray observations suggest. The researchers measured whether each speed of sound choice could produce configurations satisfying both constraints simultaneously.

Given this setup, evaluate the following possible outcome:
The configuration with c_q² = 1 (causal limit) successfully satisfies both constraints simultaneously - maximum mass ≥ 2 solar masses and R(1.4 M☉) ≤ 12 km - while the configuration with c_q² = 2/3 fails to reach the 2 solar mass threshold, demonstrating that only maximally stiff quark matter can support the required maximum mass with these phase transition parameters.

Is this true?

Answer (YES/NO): NO